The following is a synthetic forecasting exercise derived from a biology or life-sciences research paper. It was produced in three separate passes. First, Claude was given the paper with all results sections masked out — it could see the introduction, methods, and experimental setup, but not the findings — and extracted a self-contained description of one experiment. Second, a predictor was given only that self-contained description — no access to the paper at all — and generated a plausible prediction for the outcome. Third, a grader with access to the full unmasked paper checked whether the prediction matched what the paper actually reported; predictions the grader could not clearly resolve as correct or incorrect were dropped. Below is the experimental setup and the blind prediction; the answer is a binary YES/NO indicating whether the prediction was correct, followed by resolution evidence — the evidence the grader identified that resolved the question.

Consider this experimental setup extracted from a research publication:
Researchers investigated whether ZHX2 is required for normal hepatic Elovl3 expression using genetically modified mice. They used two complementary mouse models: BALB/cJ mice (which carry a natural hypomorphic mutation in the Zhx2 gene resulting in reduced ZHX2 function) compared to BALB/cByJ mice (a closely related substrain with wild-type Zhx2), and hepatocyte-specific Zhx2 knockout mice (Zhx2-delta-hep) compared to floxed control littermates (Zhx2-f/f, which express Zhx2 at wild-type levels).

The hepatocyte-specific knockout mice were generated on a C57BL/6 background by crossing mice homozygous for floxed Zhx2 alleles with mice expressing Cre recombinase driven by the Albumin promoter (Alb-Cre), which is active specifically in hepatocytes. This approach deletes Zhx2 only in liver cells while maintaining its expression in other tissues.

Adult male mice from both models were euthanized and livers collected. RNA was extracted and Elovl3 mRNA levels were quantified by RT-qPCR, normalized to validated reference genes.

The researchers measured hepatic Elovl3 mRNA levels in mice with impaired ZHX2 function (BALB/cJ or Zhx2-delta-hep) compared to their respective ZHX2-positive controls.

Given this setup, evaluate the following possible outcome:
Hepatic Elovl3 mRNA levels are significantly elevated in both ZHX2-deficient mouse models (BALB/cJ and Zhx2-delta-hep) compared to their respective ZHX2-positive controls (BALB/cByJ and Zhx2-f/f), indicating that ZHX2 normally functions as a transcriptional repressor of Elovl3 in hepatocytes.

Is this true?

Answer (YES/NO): NO